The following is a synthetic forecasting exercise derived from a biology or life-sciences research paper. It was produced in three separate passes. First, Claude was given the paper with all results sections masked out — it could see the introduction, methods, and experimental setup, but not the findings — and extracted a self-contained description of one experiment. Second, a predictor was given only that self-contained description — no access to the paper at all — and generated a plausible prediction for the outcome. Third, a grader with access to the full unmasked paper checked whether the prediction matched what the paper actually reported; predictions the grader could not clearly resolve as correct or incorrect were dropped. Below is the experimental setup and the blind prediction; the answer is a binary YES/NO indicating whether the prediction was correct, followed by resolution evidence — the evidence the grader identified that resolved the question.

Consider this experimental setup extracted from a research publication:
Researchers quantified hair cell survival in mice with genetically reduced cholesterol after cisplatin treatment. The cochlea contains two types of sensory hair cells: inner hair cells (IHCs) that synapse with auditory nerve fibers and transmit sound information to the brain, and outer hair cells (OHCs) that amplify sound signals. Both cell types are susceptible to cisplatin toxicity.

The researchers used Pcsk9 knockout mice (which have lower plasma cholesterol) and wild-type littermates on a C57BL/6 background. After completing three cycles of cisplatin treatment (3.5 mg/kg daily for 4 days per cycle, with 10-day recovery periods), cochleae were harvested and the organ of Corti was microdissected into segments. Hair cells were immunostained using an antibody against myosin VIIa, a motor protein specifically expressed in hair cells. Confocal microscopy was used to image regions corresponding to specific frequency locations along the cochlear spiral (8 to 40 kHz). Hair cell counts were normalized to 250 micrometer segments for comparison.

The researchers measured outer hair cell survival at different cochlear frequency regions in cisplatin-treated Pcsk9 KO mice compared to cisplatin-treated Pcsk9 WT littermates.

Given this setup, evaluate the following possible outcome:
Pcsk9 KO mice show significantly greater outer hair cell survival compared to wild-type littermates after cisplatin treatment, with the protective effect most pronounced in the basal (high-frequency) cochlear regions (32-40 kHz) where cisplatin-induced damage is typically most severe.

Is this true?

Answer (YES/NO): NO